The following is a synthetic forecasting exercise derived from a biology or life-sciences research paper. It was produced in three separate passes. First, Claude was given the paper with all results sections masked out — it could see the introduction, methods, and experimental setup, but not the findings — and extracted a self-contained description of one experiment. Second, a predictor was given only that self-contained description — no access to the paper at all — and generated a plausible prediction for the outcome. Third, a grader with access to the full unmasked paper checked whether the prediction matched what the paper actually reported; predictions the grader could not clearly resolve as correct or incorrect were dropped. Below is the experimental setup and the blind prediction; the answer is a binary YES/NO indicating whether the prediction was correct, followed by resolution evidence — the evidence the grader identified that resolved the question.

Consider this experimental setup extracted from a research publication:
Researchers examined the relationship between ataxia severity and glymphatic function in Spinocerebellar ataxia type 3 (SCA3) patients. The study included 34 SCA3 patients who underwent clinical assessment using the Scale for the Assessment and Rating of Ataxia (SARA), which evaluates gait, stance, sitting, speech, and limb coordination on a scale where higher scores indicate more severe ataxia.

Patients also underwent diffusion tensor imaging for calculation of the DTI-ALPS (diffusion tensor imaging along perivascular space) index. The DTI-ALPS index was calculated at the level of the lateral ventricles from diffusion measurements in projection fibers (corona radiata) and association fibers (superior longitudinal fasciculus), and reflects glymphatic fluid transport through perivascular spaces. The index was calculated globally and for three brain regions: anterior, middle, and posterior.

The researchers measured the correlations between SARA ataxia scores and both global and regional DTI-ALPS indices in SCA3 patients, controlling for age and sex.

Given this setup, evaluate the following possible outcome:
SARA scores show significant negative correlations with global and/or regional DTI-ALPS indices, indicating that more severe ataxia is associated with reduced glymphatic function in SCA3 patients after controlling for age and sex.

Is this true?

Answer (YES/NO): YES